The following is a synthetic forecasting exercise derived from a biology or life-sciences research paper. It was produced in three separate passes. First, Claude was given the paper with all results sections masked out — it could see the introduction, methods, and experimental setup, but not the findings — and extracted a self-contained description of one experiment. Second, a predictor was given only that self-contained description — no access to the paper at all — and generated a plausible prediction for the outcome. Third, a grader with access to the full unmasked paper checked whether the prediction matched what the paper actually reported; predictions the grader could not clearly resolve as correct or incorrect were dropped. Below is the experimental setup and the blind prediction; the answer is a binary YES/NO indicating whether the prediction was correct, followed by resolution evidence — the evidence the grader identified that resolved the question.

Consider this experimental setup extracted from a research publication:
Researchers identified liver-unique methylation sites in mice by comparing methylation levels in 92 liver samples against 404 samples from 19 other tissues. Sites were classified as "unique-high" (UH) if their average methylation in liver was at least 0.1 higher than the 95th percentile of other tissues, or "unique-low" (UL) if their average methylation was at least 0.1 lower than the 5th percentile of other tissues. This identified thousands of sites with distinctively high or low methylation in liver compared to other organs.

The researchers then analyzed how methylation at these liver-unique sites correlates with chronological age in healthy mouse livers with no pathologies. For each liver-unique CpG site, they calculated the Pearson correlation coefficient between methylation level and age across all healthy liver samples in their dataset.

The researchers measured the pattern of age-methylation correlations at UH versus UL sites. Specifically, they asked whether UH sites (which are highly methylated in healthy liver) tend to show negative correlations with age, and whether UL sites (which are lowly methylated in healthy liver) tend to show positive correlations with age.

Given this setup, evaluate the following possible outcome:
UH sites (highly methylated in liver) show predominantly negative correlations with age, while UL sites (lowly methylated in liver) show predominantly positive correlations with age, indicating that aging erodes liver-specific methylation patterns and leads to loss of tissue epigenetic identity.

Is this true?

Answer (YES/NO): YES